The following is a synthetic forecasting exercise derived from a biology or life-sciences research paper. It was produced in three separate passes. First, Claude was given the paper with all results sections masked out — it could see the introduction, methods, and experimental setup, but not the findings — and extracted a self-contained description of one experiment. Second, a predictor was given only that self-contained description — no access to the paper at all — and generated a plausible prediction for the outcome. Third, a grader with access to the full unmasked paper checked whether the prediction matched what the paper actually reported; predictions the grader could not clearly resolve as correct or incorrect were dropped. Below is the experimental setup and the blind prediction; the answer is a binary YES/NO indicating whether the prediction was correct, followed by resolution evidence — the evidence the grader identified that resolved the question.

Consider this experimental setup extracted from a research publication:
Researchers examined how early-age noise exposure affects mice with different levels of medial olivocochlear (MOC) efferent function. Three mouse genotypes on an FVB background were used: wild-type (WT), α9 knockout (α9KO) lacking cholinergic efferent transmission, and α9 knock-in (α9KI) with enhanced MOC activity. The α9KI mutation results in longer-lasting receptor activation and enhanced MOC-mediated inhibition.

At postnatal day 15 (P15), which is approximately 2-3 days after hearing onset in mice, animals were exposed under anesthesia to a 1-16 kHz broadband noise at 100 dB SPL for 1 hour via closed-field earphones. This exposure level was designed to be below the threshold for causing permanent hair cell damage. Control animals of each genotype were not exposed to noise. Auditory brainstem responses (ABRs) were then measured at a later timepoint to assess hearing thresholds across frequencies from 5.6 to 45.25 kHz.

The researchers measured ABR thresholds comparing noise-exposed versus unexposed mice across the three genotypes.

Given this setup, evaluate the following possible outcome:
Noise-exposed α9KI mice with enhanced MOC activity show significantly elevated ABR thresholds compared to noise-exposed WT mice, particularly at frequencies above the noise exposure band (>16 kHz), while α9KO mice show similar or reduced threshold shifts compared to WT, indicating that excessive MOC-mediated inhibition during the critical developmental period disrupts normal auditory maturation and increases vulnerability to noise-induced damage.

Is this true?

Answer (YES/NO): NO